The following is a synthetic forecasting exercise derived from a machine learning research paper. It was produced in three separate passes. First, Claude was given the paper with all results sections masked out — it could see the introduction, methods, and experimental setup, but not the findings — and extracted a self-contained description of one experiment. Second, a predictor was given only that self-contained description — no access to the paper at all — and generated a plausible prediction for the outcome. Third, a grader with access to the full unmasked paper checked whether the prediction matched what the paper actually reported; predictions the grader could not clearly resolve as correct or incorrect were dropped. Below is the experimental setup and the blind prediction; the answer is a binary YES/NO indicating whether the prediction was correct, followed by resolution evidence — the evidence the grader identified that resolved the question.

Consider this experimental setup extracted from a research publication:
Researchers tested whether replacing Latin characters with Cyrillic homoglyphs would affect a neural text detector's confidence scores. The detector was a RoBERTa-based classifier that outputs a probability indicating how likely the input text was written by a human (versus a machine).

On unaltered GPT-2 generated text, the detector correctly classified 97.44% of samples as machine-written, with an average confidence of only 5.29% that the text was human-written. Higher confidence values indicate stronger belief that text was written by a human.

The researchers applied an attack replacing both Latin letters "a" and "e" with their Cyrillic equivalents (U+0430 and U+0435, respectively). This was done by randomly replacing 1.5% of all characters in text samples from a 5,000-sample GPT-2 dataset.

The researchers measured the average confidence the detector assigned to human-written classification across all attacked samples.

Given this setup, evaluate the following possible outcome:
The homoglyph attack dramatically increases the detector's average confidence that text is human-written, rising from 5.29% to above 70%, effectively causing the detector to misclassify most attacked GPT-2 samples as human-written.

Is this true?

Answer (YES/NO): YES